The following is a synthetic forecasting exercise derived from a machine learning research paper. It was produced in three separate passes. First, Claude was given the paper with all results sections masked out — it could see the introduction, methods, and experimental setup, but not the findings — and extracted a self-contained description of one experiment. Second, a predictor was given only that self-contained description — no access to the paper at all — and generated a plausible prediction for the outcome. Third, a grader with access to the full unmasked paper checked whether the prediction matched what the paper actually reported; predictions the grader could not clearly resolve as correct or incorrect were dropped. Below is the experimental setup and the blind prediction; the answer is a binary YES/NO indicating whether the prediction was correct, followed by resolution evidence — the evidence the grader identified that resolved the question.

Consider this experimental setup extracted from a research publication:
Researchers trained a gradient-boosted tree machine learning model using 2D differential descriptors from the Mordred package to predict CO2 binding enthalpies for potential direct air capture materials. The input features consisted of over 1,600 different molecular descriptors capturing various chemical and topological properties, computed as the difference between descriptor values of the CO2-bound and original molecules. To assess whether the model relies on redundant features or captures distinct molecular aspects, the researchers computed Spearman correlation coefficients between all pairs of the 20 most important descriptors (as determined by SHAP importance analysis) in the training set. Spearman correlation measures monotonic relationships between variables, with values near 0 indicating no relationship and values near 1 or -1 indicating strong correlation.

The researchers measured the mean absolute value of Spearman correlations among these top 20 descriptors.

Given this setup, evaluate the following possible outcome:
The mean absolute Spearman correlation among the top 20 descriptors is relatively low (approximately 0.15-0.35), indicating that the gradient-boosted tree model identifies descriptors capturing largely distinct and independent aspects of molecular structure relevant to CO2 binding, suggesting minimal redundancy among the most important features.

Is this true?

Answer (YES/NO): YES